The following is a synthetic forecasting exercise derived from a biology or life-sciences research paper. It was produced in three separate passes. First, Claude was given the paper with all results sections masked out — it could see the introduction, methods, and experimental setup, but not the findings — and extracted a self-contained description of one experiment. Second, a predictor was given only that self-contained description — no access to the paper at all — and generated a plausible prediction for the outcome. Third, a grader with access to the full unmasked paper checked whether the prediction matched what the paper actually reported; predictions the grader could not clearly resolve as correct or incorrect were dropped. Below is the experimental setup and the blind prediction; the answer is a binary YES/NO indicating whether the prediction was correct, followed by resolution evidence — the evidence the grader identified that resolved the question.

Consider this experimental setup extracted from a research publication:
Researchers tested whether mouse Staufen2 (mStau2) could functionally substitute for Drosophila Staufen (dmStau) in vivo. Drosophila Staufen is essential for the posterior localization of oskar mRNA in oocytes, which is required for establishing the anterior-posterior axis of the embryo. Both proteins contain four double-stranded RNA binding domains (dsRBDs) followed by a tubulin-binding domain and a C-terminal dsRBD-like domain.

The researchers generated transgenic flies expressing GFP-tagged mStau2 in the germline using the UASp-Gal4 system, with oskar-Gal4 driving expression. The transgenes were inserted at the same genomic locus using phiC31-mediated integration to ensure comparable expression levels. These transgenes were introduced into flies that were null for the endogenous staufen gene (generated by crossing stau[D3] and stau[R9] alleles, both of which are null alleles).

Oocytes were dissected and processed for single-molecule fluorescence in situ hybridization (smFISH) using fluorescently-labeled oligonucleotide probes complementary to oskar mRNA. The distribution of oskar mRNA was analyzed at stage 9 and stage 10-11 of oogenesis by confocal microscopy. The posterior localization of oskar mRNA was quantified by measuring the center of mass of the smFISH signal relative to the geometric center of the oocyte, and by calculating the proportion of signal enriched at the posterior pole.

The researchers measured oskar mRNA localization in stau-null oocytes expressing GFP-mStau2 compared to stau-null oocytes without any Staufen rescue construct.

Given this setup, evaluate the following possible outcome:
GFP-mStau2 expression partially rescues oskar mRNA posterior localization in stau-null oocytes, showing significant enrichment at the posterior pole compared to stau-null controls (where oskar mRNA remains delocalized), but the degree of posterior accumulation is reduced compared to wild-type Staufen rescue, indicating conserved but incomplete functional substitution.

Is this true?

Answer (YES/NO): YES